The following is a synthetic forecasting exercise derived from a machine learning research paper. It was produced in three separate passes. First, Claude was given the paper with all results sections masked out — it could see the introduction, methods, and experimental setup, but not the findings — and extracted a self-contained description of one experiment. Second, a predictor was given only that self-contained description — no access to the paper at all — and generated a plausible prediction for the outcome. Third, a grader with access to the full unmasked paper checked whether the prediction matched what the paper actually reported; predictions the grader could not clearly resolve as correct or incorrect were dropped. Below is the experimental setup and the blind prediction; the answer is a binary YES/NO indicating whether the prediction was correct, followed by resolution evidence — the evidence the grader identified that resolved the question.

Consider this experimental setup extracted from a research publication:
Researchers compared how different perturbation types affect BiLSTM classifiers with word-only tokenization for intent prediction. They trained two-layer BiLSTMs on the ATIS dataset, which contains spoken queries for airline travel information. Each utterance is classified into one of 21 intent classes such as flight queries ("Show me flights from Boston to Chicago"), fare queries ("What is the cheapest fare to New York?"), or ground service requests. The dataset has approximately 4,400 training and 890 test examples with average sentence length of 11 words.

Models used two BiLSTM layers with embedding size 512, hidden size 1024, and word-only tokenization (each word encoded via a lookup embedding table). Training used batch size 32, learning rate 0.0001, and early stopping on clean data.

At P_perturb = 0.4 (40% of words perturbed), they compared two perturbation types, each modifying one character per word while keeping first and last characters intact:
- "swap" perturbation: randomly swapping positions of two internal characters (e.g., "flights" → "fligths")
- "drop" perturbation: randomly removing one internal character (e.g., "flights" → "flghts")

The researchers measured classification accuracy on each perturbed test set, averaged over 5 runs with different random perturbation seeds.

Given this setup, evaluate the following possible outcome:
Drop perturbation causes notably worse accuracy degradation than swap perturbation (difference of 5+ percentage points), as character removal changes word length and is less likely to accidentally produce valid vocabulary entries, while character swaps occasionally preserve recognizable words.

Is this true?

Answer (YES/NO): YES